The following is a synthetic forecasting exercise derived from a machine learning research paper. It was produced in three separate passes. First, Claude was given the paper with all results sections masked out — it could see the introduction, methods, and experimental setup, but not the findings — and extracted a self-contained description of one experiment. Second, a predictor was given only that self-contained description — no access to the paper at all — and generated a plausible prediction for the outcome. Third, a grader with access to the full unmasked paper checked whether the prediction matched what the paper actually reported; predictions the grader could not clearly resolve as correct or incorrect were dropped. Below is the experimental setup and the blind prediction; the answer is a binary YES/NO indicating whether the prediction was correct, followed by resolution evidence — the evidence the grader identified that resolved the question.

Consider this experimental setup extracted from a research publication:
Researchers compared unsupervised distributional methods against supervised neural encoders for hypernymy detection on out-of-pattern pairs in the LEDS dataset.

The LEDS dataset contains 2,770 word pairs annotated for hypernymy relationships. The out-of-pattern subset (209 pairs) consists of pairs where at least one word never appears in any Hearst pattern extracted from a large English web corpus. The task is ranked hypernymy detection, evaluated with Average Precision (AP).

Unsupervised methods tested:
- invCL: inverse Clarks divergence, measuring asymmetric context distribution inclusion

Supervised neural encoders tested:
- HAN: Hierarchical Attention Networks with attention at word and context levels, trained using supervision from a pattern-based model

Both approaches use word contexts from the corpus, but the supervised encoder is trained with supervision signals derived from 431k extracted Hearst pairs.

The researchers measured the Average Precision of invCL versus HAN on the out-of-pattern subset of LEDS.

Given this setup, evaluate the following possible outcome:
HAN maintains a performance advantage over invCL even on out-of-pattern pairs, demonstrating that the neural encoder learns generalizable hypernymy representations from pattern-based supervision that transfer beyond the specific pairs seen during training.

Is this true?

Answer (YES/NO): NO